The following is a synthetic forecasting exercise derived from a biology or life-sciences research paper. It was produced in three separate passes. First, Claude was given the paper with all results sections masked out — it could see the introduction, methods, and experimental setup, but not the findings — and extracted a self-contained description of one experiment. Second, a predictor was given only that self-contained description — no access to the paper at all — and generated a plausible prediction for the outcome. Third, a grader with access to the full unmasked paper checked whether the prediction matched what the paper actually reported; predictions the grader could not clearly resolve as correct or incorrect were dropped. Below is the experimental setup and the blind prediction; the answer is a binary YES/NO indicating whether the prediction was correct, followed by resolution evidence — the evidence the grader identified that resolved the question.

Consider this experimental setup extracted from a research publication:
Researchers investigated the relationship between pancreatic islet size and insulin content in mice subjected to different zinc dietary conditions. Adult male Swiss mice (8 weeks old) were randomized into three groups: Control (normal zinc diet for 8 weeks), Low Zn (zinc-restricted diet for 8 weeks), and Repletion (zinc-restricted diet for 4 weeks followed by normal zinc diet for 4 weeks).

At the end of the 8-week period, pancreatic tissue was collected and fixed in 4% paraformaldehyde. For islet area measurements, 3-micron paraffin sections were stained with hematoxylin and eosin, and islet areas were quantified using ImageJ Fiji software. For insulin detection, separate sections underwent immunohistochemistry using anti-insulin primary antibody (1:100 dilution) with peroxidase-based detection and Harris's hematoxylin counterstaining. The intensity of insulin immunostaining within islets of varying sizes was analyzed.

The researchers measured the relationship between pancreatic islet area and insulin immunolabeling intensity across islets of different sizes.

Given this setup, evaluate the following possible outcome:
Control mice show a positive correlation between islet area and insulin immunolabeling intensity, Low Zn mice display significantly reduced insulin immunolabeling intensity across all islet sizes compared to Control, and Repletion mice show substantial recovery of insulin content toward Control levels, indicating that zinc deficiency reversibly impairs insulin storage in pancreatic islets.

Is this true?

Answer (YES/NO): NO